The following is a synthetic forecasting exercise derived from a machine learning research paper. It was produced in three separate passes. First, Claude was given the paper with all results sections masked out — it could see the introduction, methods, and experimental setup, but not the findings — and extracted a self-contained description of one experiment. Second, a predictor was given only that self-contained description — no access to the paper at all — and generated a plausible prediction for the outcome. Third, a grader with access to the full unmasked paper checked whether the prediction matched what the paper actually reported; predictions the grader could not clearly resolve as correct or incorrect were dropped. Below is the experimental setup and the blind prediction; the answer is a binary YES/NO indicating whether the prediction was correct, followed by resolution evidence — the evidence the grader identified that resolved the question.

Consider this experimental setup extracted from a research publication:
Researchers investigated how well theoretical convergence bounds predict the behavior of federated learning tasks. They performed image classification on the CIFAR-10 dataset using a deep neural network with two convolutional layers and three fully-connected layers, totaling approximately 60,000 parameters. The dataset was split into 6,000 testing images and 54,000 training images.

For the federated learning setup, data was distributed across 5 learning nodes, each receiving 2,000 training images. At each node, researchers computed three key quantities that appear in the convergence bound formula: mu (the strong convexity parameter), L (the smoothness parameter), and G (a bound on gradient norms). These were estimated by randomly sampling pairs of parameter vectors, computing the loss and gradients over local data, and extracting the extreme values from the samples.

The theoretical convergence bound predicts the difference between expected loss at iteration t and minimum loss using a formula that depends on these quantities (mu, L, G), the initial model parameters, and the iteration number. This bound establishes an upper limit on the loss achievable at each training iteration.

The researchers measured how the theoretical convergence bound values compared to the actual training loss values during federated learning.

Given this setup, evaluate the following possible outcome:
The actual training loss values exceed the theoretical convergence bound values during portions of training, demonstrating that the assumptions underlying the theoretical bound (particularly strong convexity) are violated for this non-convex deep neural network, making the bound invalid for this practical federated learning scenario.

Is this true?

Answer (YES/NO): NO